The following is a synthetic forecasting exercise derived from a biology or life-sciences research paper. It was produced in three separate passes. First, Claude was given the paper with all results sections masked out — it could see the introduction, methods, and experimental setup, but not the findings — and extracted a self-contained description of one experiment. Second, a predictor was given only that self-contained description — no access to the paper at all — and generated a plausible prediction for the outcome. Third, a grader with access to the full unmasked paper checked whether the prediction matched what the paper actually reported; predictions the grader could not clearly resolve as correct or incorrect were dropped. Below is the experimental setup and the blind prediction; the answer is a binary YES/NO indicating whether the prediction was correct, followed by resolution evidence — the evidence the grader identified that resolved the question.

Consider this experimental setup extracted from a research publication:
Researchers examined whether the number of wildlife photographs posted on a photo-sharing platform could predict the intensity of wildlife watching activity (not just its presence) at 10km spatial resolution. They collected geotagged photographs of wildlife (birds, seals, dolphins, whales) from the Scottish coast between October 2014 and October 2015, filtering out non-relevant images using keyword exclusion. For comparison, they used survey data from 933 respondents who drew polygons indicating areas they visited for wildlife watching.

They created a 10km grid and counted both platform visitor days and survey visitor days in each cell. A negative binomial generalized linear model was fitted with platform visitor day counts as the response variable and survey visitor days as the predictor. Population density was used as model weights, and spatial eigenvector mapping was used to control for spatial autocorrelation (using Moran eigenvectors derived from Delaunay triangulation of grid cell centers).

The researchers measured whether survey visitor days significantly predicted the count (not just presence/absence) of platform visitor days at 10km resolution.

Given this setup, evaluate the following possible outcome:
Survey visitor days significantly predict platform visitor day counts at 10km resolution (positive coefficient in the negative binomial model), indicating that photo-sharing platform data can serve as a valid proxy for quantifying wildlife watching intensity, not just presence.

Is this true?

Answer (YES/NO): YES